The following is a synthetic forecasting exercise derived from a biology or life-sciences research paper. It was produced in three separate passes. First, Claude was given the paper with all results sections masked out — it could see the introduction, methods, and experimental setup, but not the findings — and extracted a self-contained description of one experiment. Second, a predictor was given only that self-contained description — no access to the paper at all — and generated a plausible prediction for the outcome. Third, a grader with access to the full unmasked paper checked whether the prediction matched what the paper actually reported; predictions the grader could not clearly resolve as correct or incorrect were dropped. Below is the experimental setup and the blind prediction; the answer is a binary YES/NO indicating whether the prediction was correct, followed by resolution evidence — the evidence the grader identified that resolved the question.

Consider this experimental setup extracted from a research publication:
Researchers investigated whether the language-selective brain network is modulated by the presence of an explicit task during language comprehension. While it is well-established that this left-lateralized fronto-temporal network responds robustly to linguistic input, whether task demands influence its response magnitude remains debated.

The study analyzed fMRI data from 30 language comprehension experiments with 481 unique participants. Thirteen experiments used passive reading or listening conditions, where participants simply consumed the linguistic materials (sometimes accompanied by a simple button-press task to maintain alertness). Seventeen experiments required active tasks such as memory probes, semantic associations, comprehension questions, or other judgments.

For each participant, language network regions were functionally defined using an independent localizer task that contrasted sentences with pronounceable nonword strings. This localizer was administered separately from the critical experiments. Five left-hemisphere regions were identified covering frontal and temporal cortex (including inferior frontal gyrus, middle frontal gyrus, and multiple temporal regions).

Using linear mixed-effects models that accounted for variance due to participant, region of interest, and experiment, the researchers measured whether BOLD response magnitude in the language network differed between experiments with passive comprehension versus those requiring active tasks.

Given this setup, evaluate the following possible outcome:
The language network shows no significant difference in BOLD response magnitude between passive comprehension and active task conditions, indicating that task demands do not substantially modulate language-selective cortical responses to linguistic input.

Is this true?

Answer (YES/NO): YES